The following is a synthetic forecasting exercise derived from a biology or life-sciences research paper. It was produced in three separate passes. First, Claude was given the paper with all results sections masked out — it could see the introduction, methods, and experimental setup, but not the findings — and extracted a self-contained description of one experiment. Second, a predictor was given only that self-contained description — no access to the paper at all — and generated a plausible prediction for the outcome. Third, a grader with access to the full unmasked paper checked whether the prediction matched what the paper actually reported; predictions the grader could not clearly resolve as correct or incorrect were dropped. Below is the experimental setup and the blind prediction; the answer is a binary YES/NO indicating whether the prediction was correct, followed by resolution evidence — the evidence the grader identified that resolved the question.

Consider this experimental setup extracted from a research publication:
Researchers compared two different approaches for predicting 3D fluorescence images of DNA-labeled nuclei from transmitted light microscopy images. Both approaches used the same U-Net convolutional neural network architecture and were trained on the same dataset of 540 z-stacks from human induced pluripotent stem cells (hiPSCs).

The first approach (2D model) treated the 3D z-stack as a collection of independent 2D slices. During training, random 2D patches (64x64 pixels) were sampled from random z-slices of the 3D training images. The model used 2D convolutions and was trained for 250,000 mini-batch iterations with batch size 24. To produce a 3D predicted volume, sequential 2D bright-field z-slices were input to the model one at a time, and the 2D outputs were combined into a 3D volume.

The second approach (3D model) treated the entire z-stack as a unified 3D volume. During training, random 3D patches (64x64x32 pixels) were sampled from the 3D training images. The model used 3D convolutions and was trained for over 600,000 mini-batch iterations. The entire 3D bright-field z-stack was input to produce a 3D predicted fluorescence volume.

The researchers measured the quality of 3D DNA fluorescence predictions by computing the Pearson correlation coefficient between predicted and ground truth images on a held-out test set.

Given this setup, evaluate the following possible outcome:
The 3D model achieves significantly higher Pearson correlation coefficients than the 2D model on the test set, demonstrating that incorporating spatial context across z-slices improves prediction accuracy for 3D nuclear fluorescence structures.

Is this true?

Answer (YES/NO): YES